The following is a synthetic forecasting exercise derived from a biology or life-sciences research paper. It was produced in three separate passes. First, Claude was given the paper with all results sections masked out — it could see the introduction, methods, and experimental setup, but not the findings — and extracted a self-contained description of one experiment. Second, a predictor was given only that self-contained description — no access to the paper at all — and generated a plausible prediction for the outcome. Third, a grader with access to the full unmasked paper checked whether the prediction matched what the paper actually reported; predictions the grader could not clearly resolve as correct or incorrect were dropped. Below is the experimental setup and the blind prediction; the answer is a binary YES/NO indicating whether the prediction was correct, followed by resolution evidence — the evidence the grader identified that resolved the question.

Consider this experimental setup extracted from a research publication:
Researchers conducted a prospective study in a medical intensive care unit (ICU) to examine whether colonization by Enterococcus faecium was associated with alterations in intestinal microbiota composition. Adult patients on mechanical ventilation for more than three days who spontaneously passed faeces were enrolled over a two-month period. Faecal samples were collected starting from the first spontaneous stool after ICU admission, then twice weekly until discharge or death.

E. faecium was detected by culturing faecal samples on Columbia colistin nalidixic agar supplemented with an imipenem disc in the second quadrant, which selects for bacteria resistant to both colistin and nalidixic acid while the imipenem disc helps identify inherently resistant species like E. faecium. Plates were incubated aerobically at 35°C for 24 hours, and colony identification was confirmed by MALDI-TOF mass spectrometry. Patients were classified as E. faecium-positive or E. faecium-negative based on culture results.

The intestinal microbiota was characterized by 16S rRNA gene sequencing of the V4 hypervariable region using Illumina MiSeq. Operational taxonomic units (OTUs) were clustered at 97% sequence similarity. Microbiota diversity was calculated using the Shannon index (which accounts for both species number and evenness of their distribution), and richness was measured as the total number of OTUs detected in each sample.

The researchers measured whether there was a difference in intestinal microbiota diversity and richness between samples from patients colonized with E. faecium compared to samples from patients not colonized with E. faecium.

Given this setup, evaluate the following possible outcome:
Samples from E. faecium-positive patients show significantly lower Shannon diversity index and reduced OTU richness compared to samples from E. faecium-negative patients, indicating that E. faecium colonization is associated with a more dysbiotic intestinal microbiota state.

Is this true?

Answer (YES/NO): YES